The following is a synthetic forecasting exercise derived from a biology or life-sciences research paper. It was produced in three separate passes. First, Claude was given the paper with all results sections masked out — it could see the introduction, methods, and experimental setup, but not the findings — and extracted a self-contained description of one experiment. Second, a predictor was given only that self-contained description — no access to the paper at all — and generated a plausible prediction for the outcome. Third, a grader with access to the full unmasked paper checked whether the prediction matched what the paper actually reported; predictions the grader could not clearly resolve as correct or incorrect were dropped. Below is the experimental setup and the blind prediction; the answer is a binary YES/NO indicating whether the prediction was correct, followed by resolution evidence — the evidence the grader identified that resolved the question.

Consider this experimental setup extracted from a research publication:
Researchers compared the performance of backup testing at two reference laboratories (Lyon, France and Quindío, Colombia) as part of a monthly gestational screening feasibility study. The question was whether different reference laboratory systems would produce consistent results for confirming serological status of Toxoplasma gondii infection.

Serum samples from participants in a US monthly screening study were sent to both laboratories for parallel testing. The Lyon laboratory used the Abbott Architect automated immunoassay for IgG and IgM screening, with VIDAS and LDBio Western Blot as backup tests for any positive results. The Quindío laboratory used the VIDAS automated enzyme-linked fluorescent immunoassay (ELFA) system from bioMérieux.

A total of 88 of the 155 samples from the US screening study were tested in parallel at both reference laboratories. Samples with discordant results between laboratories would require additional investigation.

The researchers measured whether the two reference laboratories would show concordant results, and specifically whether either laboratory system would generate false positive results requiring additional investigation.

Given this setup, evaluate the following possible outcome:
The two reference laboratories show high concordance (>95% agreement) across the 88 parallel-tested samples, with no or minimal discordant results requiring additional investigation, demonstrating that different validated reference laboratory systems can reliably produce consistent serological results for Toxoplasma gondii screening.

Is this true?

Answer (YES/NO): NO